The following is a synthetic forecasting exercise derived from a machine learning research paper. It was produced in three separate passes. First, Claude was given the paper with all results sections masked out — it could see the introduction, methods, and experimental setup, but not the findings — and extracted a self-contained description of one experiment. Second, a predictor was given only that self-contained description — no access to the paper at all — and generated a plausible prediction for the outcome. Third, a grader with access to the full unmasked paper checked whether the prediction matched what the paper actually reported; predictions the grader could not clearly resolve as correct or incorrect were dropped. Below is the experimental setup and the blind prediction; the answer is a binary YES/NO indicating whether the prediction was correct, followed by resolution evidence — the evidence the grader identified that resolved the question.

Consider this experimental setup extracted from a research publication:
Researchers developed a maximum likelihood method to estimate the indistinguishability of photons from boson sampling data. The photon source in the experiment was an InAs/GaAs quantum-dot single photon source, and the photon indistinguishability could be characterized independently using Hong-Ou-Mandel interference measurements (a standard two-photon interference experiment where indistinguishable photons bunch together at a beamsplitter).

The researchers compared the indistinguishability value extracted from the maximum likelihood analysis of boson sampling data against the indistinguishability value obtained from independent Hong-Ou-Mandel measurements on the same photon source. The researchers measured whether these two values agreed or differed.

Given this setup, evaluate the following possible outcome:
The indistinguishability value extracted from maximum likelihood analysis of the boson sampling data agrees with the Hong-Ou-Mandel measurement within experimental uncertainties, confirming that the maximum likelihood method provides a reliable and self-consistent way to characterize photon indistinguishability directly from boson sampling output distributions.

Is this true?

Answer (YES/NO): NO